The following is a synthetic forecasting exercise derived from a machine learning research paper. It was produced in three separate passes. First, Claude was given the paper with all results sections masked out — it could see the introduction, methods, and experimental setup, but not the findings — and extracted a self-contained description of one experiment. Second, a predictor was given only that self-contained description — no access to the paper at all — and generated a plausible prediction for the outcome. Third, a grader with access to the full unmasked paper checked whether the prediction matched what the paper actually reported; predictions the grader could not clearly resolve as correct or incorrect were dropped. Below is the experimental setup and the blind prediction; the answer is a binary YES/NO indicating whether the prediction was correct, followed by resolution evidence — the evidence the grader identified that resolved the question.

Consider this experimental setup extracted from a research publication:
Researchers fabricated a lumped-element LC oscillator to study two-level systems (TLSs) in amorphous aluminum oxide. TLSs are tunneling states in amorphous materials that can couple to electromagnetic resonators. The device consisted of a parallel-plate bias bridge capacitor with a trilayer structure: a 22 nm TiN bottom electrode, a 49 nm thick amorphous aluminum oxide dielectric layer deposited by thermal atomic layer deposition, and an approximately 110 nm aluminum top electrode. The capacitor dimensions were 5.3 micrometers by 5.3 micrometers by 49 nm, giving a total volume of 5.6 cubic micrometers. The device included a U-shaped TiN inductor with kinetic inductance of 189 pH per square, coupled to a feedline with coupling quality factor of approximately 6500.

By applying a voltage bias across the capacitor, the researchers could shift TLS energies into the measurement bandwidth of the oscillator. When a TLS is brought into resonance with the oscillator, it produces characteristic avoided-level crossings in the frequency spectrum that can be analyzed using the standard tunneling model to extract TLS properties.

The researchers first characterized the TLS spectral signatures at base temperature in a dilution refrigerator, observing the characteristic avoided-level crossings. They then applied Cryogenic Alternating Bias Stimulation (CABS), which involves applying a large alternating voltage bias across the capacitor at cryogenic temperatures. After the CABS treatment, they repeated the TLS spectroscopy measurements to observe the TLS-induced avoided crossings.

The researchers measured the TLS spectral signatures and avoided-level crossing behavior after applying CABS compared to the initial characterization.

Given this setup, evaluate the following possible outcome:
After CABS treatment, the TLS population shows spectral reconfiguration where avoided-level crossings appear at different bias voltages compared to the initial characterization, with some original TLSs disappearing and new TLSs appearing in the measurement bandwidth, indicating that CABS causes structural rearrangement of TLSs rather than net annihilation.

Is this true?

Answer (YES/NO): NO